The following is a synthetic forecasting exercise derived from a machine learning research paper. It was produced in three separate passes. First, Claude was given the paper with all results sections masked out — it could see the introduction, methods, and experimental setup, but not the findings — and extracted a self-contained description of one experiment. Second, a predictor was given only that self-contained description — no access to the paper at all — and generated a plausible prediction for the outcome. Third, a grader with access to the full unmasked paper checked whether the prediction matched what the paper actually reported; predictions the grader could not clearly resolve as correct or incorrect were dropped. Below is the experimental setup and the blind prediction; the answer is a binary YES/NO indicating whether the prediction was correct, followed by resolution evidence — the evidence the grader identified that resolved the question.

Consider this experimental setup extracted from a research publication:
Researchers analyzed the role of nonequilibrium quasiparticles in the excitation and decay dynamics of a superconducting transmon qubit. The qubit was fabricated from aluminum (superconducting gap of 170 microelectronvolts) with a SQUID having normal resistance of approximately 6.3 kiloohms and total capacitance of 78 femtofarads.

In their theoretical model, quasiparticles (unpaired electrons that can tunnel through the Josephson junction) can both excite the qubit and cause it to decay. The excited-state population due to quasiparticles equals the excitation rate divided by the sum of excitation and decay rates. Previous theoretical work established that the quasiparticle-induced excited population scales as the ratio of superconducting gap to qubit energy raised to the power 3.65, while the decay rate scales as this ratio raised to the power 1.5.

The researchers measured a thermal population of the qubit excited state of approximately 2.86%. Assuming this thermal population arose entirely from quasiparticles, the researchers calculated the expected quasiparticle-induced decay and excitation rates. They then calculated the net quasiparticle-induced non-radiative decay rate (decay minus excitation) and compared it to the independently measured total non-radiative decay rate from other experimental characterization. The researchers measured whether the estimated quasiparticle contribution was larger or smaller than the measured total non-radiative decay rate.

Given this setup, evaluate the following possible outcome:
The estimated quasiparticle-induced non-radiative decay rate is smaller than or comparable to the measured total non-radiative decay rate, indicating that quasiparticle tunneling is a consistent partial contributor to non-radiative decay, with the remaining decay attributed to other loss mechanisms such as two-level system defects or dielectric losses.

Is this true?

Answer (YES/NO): NO